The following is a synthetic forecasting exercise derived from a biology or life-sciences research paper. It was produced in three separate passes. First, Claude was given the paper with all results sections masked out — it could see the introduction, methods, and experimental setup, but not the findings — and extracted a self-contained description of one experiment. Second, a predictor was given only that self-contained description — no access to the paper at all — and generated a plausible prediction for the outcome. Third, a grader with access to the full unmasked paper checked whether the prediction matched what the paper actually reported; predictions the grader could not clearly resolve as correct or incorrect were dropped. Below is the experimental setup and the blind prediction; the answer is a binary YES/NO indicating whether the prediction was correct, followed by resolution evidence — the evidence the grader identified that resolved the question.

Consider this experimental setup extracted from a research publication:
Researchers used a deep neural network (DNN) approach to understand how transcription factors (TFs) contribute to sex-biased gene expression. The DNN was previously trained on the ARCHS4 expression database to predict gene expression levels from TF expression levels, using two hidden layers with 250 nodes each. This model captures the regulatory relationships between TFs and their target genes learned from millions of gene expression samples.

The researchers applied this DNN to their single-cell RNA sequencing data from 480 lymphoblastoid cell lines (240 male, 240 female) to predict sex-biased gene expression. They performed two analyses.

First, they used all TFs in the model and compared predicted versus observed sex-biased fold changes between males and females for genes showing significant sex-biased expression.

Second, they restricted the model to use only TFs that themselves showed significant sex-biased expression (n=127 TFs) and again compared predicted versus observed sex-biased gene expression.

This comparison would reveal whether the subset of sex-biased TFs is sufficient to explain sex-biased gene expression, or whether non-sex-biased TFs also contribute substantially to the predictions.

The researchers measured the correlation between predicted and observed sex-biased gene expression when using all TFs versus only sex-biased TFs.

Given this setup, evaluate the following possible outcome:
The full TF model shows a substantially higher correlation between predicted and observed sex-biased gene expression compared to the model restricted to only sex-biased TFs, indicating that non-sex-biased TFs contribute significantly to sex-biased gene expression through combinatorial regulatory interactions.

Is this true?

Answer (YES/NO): NO